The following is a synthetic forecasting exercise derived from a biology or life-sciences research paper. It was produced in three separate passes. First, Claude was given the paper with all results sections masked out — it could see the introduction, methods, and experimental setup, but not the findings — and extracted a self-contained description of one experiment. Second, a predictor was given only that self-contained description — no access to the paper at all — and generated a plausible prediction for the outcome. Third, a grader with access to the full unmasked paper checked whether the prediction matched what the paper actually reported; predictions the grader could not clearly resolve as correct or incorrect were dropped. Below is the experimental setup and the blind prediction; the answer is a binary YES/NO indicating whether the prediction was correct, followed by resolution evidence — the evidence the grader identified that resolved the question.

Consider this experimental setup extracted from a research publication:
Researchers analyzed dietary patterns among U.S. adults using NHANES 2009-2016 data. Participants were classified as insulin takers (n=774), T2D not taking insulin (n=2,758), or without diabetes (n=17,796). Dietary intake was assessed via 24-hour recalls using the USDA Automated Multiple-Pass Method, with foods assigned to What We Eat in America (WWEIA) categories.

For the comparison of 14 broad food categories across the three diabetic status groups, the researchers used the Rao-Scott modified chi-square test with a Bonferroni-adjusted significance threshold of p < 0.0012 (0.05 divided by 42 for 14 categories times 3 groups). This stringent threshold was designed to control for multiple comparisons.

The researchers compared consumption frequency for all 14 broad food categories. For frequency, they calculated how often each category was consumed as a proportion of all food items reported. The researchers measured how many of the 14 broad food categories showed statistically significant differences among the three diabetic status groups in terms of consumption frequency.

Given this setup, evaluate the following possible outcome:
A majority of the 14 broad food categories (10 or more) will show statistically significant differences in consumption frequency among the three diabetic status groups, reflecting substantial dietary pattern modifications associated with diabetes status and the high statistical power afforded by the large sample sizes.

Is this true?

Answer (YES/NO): NO